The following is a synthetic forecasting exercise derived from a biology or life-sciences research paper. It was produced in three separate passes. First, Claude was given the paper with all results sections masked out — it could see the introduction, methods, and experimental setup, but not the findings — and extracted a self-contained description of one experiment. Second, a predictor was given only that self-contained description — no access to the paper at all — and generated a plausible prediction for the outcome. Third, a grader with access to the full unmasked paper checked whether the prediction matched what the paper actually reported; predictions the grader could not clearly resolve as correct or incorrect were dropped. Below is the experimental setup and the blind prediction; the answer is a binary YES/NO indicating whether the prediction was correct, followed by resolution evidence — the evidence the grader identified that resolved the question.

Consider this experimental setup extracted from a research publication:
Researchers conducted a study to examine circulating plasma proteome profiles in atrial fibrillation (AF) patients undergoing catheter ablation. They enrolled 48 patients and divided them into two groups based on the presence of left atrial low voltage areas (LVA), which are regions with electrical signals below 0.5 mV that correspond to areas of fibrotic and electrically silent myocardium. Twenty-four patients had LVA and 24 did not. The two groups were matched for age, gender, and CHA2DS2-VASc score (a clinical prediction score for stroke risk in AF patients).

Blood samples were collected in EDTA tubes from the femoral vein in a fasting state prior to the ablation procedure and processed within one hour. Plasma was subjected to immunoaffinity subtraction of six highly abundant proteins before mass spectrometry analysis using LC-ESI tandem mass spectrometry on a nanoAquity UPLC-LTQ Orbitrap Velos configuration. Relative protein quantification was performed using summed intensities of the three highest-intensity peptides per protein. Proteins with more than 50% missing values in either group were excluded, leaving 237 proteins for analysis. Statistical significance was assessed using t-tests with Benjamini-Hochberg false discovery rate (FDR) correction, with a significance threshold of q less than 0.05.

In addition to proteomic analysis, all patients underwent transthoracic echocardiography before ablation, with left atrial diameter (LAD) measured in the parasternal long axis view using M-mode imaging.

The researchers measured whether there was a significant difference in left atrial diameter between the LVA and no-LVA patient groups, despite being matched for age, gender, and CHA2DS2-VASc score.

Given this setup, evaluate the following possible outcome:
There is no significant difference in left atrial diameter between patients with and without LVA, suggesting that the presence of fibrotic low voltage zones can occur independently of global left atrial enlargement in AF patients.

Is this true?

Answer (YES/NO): NO